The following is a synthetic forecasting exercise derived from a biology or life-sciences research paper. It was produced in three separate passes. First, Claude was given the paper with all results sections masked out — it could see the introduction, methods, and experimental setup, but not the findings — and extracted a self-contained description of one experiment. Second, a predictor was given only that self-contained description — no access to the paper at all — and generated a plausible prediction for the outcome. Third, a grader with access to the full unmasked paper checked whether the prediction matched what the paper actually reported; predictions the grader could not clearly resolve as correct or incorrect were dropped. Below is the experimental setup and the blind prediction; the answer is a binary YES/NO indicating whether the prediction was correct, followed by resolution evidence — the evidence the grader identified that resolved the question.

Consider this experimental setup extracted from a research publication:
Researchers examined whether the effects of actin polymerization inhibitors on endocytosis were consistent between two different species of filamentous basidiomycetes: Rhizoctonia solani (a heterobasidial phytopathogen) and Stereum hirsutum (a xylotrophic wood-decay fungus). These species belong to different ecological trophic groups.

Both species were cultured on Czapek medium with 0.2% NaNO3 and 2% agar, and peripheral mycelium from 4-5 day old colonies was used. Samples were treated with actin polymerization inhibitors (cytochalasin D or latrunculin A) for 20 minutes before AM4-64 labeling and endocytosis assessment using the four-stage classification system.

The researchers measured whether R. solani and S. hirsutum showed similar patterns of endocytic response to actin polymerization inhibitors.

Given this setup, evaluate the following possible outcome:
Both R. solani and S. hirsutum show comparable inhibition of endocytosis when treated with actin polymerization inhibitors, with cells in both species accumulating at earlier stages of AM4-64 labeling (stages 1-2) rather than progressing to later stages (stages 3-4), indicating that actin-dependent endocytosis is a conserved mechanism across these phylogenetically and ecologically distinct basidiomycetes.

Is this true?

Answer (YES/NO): NO